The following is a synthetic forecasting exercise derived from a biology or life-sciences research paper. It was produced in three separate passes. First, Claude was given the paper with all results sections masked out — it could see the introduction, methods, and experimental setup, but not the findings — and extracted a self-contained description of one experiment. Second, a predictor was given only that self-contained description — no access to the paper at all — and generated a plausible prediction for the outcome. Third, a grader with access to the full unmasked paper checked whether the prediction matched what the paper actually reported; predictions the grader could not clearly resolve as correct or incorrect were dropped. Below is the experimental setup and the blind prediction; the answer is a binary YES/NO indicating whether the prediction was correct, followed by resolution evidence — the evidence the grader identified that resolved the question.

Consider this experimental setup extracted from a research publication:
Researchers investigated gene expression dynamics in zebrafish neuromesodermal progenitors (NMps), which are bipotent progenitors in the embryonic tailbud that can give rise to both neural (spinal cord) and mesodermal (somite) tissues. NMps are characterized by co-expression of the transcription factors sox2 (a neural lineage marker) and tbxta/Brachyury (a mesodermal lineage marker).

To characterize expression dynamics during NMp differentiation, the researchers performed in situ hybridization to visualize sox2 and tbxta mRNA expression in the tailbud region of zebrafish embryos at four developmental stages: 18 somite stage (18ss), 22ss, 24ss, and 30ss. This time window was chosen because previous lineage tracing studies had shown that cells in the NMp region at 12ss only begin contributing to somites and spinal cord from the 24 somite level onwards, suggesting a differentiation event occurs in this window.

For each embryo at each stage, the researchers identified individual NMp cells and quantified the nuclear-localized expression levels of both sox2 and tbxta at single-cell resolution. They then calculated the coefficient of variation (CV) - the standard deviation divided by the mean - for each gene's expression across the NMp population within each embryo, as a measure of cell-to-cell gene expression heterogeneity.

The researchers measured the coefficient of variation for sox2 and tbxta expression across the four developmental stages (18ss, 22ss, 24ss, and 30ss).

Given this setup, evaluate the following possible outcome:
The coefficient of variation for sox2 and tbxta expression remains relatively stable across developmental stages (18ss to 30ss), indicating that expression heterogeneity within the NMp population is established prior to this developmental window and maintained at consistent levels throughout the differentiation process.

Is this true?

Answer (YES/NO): NO